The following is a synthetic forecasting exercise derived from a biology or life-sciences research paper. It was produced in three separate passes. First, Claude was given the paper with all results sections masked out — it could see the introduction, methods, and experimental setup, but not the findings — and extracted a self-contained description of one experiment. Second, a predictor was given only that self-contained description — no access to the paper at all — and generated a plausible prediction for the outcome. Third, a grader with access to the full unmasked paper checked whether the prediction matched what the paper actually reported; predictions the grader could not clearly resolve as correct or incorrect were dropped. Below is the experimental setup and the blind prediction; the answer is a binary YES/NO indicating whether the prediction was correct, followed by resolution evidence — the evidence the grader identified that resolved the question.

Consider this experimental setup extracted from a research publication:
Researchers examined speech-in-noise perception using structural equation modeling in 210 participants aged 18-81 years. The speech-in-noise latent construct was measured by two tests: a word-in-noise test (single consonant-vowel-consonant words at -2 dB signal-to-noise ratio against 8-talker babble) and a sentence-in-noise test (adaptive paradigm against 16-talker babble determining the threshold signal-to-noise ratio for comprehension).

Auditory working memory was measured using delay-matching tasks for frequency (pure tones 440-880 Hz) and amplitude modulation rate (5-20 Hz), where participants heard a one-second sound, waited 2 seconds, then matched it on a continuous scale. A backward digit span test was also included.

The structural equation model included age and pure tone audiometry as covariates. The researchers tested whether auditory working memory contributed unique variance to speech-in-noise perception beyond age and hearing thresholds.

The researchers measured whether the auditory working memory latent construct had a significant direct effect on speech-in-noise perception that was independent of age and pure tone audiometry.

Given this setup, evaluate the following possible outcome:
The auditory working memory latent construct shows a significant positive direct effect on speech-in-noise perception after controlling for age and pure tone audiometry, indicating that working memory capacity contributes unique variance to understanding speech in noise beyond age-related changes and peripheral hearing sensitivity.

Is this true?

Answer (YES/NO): YES